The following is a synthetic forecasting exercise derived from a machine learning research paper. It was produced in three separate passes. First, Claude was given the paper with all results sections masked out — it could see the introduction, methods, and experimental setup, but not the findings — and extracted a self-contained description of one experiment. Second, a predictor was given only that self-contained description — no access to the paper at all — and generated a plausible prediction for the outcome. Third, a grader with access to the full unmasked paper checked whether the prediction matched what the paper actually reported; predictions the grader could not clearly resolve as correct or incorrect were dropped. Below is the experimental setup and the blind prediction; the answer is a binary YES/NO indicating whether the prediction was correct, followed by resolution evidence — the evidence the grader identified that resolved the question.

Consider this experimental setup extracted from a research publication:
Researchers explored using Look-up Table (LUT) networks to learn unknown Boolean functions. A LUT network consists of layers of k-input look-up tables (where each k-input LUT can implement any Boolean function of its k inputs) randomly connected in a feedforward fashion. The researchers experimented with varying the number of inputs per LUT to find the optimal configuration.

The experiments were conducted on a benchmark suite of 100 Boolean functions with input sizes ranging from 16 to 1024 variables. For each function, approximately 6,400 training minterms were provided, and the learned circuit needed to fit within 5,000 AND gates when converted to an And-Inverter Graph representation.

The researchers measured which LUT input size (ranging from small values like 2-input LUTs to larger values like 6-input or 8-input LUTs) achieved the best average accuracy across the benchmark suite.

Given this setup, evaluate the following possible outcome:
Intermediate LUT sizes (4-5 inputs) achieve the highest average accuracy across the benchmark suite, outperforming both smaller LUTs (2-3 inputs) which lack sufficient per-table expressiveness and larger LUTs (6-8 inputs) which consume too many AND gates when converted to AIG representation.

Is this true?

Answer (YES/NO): YES